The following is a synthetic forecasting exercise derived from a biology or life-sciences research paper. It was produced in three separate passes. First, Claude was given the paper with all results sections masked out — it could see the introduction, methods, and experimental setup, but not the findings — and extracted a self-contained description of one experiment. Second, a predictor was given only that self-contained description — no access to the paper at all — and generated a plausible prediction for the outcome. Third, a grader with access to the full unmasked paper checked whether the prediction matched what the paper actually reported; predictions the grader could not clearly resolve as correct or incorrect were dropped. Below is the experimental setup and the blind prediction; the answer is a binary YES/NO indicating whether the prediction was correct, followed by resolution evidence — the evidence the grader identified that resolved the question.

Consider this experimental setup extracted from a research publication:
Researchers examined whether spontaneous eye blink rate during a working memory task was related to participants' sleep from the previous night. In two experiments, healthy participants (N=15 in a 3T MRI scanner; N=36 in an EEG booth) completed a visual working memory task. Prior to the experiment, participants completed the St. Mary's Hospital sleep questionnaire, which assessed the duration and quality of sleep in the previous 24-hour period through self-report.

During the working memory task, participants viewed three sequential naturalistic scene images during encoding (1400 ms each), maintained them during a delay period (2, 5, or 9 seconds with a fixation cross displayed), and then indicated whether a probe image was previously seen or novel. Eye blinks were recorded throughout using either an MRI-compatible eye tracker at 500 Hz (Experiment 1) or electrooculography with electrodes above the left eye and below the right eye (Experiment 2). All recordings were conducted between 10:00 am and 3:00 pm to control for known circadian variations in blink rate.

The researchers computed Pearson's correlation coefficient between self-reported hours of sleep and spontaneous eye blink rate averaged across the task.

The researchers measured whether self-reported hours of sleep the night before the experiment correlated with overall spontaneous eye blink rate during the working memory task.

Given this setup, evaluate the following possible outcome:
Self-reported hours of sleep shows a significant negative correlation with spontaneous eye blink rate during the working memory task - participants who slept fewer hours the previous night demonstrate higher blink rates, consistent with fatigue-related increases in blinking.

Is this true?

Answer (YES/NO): NO